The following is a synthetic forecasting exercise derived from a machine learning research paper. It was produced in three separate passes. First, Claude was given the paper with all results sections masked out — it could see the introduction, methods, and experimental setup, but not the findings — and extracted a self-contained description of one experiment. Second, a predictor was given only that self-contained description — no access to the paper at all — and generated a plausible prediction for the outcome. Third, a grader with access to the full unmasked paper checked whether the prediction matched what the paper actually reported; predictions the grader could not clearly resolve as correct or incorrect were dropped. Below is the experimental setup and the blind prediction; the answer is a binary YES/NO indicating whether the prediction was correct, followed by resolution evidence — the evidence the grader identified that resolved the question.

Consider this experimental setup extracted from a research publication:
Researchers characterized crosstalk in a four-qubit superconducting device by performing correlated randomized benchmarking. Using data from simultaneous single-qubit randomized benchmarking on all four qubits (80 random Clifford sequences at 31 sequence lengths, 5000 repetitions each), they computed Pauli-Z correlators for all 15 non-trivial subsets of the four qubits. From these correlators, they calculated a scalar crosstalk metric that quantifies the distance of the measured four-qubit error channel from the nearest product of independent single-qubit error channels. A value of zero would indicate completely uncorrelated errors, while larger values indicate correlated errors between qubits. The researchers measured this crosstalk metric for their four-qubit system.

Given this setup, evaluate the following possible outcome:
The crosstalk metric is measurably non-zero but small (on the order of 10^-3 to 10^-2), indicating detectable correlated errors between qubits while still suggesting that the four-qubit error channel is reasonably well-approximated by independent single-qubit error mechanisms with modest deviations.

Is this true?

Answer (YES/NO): NO